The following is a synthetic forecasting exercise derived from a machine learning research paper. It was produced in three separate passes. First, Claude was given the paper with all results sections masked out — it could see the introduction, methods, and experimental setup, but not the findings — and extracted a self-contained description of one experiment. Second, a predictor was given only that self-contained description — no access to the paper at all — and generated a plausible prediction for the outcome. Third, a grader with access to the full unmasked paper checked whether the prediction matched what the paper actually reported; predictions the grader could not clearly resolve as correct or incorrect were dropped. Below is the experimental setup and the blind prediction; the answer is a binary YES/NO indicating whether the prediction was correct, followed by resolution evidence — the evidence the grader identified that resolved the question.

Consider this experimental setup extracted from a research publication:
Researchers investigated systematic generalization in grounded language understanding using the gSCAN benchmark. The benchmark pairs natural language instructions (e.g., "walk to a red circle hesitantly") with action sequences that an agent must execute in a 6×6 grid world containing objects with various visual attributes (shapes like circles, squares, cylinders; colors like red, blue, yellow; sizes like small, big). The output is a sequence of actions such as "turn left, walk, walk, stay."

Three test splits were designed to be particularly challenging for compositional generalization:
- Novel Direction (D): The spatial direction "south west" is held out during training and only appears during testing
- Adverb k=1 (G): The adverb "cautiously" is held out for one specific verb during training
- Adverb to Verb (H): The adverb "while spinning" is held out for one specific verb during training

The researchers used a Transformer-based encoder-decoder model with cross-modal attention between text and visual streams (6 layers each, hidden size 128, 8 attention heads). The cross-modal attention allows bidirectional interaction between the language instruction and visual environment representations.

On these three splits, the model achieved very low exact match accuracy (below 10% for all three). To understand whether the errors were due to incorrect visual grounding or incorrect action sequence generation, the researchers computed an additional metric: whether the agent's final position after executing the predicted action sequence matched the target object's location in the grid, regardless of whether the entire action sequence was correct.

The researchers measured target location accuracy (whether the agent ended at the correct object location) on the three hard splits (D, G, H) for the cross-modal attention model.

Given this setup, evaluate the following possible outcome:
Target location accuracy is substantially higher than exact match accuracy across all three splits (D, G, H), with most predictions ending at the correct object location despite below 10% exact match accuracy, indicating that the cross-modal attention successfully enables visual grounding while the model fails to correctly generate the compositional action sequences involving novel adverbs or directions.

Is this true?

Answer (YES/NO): NO